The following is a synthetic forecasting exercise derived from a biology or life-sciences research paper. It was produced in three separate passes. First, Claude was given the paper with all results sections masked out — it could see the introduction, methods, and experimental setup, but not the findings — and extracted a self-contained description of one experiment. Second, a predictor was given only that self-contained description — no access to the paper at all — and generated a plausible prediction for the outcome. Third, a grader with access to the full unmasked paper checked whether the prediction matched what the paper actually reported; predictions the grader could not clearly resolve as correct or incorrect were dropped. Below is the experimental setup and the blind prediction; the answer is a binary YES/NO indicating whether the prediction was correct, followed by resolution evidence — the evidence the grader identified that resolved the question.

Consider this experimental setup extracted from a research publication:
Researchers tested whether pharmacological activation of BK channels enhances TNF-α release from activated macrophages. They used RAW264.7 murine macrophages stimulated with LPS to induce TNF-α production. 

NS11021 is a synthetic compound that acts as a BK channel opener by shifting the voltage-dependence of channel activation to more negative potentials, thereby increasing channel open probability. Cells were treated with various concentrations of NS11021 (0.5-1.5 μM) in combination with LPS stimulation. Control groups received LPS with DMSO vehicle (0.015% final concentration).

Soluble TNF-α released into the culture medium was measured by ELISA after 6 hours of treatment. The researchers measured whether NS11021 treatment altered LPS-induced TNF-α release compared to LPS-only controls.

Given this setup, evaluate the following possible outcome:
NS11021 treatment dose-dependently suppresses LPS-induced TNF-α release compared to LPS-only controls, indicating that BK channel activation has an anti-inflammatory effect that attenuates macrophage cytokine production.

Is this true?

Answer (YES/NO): NO